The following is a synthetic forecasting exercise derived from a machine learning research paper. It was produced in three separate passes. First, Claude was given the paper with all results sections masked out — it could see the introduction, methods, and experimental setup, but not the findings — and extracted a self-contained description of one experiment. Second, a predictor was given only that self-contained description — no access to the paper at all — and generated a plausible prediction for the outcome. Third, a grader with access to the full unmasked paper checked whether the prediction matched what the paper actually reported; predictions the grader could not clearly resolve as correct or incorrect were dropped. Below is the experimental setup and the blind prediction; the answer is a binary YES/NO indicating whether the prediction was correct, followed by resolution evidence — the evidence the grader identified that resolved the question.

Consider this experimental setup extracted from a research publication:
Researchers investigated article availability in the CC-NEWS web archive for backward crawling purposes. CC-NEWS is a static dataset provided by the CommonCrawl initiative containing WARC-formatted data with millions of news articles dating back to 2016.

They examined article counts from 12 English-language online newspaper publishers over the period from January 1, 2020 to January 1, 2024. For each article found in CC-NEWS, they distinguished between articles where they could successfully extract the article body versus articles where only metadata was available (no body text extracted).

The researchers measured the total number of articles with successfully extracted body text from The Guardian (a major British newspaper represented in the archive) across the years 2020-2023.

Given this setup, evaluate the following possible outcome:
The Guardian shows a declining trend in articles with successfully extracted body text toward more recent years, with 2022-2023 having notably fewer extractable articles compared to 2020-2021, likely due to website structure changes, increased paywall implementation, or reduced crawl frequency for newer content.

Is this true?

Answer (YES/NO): NO